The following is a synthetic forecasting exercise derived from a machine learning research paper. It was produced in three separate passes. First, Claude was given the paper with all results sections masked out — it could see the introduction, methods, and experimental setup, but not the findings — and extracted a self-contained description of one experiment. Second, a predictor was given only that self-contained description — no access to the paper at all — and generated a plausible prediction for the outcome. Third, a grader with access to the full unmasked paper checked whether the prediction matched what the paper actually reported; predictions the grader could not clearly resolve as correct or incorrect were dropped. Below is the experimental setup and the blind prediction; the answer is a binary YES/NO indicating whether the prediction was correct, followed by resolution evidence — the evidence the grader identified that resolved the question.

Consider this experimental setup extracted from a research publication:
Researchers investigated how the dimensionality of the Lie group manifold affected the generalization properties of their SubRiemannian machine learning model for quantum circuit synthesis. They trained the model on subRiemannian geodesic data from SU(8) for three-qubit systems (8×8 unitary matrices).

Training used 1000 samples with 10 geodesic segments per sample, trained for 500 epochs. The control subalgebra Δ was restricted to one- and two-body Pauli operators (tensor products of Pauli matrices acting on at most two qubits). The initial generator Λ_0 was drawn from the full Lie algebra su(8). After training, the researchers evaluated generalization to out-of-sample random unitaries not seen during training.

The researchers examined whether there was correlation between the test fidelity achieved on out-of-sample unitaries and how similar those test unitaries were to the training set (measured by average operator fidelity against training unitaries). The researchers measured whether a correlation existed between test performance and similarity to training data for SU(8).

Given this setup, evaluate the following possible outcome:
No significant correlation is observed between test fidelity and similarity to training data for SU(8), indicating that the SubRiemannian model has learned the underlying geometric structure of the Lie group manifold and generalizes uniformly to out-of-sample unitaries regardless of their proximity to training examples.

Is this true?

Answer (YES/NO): NO